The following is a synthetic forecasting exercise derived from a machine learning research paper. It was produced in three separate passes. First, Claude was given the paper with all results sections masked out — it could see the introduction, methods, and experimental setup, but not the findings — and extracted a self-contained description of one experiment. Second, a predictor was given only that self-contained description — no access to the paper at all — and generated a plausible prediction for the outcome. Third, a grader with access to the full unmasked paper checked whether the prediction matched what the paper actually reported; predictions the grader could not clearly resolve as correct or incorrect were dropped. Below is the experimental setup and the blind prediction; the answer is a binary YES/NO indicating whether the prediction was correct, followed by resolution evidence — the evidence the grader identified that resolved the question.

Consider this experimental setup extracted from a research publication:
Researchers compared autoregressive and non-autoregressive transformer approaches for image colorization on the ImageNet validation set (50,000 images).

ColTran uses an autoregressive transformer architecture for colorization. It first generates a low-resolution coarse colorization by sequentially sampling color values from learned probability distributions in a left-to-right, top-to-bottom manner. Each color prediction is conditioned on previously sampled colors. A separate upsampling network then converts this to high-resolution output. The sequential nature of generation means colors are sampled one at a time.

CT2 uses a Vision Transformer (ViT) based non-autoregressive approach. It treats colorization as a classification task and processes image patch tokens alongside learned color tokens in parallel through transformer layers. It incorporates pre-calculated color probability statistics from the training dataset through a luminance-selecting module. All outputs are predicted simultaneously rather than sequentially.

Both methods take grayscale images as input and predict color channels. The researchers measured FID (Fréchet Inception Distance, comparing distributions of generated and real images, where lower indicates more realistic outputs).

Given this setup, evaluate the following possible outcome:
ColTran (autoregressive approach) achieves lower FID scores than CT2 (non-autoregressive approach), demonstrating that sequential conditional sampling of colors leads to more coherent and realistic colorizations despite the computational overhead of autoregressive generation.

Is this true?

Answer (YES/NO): NO